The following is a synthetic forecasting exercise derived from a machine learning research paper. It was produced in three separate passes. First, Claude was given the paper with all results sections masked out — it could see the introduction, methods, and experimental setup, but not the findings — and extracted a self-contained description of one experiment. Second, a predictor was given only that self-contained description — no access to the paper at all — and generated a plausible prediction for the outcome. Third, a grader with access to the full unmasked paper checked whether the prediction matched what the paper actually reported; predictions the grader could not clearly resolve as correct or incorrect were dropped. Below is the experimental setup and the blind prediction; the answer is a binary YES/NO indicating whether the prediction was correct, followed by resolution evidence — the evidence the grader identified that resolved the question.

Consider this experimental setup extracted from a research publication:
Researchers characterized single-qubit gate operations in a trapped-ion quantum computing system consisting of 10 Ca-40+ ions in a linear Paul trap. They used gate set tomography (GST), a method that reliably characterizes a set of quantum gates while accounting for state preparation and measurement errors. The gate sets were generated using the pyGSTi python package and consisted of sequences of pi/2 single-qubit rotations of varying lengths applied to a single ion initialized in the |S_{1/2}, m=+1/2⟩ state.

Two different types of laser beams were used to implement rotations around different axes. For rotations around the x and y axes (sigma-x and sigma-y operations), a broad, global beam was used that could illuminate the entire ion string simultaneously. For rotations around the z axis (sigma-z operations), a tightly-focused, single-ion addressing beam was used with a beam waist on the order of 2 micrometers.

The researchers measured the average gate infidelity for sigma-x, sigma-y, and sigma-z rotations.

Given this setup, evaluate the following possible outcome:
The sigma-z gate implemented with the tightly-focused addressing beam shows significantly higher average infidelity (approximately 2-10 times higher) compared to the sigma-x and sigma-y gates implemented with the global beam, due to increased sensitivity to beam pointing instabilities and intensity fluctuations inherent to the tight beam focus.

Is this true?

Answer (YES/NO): NO